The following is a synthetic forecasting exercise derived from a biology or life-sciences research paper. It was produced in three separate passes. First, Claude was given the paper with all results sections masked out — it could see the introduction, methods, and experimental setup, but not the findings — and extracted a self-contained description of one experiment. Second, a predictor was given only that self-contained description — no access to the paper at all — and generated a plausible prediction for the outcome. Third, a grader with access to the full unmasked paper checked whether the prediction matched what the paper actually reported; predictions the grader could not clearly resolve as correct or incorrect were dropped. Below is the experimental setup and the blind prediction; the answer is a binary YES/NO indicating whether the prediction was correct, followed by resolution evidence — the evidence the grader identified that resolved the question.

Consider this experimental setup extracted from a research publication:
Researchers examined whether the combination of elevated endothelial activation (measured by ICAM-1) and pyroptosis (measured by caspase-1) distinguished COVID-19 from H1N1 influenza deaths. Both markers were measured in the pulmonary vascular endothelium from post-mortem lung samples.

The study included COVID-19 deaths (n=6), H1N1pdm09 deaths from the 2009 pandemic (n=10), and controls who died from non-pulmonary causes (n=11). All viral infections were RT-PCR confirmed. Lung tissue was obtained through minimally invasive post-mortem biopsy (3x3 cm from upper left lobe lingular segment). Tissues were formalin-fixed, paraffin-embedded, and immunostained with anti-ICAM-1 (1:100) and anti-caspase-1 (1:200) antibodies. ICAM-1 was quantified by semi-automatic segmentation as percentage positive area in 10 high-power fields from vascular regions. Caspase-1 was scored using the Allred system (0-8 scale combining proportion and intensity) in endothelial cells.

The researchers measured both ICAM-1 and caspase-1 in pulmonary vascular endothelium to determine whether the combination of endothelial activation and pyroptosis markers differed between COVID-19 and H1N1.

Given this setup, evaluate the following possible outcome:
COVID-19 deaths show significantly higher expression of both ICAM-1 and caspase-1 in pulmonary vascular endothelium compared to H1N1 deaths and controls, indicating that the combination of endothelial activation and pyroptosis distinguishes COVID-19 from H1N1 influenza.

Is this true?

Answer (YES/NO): YES